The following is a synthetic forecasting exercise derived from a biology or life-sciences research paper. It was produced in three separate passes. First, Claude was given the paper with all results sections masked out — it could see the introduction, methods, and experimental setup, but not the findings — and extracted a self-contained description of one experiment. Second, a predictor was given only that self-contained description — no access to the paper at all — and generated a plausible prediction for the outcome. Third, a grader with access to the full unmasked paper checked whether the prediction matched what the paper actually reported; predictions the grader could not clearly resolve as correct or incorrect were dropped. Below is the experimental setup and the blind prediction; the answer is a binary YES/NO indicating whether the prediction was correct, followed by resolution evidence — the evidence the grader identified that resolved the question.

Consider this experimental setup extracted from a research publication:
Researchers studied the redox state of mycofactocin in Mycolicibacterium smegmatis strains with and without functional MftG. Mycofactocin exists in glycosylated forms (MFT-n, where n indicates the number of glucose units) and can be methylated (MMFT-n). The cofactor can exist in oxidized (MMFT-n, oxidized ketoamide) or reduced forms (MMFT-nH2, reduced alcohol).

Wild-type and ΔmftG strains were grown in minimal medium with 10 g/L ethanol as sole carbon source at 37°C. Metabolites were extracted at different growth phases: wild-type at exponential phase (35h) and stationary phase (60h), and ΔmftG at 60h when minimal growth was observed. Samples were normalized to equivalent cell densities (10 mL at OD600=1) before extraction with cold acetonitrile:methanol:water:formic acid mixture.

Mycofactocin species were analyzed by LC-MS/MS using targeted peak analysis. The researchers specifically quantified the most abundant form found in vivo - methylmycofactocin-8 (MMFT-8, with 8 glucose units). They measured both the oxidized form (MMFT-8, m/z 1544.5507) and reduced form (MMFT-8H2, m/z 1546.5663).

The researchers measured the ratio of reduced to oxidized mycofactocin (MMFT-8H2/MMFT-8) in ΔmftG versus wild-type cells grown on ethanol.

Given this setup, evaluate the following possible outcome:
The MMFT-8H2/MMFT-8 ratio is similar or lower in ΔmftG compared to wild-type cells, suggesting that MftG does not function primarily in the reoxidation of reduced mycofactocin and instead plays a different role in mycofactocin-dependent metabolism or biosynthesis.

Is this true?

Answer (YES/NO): NO